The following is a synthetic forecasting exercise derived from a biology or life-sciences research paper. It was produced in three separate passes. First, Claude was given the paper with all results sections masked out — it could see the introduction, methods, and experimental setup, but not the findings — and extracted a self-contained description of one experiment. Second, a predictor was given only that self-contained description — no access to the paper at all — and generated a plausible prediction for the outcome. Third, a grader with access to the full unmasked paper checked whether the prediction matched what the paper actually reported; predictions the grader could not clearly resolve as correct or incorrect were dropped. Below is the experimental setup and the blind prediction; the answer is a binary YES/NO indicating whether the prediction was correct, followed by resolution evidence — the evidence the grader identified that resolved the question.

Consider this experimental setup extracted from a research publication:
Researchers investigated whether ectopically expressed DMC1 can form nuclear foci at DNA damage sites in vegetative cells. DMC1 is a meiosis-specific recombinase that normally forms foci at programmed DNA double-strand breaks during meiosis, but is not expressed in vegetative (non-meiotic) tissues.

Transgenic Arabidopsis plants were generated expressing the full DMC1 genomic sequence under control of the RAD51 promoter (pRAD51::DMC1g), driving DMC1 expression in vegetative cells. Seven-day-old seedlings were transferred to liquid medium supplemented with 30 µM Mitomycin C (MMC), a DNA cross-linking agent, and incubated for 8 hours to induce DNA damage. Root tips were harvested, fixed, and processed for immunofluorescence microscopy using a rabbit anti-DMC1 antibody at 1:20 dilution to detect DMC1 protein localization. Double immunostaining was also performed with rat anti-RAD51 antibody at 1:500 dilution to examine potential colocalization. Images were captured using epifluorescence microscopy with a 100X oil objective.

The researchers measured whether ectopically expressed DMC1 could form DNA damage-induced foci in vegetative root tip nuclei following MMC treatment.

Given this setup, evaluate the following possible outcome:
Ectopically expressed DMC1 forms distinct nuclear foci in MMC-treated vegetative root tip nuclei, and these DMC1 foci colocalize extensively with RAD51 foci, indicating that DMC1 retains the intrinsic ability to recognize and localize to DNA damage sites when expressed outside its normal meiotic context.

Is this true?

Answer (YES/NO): YES